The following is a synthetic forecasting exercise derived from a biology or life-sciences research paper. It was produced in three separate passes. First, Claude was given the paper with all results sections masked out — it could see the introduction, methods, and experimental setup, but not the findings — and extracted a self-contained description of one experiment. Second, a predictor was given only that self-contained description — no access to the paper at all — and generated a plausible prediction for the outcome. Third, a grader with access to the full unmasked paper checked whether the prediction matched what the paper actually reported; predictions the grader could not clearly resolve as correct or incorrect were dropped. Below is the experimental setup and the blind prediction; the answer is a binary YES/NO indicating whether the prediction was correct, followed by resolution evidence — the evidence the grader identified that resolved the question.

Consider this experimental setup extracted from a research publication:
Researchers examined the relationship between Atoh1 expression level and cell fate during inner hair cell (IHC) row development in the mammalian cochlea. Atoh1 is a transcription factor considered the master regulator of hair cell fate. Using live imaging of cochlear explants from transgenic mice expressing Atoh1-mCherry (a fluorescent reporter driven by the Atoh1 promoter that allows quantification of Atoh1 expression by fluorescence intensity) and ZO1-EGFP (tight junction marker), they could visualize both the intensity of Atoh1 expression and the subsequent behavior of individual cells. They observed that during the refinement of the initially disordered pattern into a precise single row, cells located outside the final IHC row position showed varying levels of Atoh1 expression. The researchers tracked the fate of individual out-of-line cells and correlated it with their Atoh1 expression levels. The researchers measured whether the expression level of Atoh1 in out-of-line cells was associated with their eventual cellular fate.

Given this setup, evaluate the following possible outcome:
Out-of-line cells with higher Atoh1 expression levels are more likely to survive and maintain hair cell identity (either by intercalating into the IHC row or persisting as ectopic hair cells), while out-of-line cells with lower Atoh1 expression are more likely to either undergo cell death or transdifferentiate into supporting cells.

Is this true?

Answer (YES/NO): YES